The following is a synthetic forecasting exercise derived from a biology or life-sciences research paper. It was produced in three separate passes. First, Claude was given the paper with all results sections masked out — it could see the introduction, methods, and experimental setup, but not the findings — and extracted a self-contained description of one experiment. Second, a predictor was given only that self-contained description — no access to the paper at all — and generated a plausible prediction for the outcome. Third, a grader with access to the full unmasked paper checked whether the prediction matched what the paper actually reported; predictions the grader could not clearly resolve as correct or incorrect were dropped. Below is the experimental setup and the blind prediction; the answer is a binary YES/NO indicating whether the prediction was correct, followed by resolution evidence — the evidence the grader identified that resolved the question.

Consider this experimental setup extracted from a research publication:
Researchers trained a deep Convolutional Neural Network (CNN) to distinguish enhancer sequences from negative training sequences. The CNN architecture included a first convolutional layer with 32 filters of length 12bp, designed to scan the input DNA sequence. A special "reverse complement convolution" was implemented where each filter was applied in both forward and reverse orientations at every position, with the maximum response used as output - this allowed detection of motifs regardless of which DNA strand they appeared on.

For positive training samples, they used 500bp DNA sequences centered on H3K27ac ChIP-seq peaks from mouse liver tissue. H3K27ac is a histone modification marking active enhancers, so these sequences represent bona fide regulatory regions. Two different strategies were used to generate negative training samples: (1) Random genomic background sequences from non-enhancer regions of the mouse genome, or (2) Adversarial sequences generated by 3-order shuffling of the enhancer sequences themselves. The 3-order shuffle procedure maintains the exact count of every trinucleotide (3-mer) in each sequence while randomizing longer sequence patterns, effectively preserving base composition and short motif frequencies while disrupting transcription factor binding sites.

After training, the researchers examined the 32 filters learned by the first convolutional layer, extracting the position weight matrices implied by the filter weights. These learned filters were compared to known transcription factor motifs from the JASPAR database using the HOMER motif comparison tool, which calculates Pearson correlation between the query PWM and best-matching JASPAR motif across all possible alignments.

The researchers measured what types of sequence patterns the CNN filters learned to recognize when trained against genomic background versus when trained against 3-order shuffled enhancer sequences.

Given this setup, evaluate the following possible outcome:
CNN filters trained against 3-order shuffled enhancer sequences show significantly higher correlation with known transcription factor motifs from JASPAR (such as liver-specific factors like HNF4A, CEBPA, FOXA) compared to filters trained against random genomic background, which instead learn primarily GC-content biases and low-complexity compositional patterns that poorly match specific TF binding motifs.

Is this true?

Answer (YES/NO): YES